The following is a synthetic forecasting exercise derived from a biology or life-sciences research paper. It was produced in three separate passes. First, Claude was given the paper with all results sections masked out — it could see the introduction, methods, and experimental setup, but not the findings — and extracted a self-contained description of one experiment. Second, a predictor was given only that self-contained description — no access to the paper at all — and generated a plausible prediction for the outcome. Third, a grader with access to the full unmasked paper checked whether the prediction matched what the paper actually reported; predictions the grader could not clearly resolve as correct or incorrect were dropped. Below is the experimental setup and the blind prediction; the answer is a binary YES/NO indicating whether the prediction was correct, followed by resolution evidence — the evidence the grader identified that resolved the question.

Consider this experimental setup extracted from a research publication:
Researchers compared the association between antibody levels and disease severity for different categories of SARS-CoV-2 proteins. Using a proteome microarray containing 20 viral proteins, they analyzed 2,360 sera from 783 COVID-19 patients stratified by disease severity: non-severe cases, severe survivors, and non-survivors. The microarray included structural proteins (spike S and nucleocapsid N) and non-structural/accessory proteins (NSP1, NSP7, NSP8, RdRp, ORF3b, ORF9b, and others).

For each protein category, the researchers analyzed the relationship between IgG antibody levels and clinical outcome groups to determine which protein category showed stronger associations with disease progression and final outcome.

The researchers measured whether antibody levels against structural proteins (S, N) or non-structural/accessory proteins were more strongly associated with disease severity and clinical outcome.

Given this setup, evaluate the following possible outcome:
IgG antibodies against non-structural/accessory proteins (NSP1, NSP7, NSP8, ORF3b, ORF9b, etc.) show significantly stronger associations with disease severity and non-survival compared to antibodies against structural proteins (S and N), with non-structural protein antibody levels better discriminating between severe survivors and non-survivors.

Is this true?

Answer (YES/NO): YES